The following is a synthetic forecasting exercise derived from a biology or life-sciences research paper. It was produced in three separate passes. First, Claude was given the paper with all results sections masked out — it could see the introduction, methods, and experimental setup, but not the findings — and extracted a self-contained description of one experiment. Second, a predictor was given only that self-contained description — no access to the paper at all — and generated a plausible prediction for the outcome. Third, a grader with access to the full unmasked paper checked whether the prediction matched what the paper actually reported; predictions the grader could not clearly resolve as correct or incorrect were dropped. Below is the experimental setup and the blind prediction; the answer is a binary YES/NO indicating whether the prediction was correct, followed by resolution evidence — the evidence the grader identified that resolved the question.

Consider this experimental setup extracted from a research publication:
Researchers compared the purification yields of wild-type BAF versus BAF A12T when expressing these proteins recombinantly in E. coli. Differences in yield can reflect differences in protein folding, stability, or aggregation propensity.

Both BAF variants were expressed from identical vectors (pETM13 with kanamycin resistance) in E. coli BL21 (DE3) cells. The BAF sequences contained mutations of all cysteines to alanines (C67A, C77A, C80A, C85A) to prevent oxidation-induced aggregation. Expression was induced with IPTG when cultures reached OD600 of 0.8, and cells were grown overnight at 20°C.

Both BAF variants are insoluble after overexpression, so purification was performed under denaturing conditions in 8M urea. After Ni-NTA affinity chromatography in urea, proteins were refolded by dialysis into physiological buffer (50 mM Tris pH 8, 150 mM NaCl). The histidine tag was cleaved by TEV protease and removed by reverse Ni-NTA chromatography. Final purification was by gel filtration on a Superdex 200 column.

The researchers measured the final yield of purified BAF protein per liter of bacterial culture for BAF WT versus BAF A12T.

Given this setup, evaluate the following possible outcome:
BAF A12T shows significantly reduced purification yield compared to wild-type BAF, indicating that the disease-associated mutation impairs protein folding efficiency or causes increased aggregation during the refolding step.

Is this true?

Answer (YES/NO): NO